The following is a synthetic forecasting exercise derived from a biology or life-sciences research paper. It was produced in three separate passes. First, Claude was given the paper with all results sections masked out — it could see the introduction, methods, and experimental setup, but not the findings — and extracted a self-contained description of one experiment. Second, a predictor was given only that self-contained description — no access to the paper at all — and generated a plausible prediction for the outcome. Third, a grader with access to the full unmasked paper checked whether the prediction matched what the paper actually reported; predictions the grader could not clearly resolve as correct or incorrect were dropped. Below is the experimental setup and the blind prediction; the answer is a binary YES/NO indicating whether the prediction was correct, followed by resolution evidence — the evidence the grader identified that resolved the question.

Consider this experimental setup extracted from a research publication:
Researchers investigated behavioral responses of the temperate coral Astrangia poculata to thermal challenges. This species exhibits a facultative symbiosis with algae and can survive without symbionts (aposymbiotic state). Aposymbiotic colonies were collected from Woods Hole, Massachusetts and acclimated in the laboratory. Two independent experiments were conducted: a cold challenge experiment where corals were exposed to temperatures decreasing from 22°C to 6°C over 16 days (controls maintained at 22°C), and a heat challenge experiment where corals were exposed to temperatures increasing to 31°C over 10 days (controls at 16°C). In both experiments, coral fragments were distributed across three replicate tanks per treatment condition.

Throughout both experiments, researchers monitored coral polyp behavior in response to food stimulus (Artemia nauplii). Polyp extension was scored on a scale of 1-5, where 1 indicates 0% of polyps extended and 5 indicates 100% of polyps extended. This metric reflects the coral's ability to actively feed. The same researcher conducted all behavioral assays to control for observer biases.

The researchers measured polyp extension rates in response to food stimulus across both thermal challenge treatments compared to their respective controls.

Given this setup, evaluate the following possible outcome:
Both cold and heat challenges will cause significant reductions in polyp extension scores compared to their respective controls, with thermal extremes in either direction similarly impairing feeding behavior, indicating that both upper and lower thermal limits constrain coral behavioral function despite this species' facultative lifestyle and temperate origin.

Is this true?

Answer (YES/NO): NO